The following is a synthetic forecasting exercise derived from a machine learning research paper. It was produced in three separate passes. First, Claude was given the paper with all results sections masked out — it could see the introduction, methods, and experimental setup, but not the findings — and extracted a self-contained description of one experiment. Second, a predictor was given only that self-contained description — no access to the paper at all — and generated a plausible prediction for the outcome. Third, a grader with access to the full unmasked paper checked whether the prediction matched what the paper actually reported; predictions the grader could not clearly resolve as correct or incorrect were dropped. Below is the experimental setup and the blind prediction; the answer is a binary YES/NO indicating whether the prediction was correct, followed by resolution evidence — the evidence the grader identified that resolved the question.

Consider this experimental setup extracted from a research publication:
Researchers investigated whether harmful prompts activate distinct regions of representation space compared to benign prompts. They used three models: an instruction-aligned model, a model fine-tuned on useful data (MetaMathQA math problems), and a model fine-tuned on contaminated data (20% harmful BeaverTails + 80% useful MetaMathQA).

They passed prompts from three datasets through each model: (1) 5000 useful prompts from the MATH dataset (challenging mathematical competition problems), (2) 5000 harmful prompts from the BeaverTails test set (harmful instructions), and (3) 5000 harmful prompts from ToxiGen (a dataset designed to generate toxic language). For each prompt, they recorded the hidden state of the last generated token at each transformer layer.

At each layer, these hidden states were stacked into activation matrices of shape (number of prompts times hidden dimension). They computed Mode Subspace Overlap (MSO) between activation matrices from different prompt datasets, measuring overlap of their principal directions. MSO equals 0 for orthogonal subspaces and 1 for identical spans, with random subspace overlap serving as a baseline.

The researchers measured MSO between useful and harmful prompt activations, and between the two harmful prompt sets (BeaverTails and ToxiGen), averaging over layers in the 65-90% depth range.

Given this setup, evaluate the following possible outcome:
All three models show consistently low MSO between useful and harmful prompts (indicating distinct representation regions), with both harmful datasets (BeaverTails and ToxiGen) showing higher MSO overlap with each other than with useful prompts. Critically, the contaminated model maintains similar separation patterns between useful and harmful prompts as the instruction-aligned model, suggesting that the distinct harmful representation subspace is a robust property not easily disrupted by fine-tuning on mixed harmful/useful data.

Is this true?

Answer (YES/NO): NO